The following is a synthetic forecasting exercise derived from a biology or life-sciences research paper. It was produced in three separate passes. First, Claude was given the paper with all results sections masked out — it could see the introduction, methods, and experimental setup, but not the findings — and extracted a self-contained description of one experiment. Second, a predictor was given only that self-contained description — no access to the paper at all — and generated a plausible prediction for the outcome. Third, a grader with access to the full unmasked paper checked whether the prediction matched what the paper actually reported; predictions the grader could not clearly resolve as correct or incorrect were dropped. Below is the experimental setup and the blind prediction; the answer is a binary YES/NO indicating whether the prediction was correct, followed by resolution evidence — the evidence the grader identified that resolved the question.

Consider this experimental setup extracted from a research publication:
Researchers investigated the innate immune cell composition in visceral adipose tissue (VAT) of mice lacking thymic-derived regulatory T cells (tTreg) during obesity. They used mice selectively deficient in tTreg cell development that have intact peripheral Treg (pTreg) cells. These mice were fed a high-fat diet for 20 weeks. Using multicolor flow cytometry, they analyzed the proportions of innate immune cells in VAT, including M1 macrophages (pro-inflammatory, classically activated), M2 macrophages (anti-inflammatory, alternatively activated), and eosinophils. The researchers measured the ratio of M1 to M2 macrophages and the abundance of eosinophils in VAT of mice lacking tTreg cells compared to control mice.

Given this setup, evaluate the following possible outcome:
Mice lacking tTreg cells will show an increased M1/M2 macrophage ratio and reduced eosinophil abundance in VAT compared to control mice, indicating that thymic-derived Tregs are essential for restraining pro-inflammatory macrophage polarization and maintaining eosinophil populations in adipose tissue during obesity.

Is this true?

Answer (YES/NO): NO